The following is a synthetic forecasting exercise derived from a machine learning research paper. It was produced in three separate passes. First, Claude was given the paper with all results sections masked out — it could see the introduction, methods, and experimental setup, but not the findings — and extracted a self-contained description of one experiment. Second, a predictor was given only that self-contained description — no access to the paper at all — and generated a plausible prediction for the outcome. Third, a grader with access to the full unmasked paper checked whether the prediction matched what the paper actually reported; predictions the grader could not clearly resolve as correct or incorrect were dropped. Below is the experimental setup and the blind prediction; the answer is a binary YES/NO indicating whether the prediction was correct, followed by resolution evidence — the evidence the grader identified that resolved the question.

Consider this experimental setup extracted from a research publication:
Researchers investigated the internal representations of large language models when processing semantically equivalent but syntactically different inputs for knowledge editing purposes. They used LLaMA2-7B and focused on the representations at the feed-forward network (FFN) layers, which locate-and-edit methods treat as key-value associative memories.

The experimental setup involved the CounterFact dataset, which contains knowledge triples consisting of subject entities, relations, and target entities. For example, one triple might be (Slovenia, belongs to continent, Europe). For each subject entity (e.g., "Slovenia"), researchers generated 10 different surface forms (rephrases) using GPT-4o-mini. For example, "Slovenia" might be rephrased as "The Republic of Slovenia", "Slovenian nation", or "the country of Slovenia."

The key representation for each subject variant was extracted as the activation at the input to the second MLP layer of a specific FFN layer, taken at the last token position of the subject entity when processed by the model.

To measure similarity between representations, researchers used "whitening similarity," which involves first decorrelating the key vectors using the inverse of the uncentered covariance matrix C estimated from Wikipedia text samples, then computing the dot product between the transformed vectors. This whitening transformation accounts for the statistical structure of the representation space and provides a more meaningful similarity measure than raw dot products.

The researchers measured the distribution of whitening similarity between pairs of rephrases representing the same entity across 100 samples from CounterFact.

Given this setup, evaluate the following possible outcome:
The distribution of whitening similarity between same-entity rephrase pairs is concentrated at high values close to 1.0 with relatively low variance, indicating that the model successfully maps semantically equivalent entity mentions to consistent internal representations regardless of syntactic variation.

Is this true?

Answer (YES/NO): NO